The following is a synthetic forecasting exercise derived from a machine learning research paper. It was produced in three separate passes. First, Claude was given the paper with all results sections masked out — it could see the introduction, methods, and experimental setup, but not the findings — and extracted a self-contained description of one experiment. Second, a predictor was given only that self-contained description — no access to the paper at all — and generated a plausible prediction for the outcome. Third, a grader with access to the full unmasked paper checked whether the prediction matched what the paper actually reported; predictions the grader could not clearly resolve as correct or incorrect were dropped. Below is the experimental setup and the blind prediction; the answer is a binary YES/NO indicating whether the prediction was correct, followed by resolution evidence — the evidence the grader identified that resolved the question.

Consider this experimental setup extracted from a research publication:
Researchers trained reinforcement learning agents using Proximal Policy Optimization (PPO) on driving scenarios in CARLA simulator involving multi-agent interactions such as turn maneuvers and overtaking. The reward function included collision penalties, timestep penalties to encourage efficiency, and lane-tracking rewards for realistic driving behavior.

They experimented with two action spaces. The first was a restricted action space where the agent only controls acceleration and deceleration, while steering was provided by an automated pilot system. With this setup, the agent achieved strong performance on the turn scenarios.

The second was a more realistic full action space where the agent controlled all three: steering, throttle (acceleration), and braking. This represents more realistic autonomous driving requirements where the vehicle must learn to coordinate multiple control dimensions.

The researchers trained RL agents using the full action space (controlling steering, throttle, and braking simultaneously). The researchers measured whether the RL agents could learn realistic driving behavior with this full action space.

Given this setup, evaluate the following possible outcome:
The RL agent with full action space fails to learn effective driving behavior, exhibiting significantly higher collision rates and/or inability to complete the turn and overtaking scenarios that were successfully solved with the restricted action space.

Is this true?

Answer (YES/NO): YES